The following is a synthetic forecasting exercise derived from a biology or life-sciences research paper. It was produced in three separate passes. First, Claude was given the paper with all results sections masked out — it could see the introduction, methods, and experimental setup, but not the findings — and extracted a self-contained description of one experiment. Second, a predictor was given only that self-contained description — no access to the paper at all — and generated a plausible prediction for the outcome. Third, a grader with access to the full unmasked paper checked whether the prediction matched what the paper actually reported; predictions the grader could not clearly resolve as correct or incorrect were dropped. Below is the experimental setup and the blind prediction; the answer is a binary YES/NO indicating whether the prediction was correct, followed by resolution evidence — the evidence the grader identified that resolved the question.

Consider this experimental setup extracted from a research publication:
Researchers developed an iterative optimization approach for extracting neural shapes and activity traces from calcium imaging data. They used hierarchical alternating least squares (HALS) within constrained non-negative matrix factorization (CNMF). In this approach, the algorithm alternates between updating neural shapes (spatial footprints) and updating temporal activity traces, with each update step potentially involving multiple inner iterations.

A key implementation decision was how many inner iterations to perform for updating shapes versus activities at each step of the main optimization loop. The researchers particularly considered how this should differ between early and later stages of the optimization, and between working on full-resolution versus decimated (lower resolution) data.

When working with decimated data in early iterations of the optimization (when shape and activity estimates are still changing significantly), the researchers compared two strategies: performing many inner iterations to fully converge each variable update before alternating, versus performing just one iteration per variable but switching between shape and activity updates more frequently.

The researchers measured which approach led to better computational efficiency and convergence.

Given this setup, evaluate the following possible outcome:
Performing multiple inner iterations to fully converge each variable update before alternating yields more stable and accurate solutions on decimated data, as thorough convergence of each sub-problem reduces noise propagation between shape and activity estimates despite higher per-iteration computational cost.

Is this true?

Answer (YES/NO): NO